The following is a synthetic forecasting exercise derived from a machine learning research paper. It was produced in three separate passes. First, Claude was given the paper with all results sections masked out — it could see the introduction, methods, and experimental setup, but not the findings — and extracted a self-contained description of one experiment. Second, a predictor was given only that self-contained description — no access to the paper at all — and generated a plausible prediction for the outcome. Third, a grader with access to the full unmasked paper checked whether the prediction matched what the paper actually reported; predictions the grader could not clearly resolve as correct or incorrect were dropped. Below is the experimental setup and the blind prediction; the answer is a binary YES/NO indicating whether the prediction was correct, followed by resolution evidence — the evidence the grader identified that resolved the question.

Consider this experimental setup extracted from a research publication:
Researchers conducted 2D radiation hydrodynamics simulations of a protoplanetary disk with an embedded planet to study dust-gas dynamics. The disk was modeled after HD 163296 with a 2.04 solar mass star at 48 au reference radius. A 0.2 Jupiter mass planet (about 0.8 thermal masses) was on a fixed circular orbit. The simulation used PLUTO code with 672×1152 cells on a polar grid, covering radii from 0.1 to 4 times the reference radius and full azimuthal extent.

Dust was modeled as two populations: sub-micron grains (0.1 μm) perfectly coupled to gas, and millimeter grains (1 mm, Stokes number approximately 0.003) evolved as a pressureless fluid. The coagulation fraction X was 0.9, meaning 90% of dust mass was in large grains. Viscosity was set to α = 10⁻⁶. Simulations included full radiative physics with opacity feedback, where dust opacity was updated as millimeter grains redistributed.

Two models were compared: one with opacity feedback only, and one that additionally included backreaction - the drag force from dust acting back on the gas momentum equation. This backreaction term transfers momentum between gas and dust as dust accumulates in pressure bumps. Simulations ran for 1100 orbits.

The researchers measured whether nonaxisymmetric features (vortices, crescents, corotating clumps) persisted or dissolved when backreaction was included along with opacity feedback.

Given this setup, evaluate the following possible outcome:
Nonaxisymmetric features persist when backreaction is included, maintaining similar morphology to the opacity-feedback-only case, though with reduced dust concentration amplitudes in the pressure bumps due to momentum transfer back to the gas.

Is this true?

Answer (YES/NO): NO